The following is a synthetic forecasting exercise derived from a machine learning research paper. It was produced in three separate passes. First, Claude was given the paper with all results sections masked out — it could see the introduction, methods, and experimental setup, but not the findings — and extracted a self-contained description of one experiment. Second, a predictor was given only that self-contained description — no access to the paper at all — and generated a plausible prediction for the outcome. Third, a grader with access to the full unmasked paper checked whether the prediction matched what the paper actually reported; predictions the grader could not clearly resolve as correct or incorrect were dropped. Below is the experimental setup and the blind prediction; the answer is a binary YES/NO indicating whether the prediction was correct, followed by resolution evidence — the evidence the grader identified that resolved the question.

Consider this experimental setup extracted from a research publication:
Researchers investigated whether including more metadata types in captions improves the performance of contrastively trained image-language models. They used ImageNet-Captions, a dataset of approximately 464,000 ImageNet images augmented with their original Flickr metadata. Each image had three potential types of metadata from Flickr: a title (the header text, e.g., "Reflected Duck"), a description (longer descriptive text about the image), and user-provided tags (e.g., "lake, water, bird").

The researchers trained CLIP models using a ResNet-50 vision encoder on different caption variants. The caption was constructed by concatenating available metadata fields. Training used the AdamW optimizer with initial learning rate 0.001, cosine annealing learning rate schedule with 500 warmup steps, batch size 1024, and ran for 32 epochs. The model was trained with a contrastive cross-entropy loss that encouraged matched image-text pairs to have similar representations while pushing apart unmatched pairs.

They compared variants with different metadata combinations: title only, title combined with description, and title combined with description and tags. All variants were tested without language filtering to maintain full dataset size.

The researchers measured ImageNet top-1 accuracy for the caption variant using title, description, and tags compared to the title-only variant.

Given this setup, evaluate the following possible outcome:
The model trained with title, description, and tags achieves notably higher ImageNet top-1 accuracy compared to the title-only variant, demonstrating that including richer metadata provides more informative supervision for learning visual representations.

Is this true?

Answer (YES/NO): YES